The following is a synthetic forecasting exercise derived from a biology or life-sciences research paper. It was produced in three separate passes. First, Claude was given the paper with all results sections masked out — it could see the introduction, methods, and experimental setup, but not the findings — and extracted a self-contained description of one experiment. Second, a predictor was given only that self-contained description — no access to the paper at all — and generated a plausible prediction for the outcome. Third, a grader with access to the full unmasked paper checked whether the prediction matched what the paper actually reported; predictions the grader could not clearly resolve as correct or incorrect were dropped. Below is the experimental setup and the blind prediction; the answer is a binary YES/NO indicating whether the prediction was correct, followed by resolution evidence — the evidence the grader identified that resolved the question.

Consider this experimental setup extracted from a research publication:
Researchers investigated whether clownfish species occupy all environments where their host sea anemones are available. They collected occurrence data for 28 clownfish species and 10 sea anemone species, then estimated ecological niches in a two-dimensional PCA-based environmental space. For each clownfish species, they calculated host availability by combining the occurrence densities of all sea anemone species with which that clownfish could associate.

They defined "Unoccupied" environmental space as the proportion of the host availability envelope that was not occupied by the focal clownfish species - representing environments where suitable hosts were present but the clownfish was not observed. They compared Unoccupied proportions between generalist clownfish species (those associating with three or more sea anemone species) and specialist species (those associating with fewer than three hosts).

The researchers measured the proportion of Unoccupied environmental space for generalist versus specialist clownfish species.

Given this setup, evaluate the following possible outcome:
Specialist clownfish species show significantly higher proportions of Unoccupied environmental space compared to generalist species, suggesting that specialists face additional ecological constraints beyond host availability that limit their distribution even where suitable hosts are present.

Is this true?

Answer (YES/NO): NO